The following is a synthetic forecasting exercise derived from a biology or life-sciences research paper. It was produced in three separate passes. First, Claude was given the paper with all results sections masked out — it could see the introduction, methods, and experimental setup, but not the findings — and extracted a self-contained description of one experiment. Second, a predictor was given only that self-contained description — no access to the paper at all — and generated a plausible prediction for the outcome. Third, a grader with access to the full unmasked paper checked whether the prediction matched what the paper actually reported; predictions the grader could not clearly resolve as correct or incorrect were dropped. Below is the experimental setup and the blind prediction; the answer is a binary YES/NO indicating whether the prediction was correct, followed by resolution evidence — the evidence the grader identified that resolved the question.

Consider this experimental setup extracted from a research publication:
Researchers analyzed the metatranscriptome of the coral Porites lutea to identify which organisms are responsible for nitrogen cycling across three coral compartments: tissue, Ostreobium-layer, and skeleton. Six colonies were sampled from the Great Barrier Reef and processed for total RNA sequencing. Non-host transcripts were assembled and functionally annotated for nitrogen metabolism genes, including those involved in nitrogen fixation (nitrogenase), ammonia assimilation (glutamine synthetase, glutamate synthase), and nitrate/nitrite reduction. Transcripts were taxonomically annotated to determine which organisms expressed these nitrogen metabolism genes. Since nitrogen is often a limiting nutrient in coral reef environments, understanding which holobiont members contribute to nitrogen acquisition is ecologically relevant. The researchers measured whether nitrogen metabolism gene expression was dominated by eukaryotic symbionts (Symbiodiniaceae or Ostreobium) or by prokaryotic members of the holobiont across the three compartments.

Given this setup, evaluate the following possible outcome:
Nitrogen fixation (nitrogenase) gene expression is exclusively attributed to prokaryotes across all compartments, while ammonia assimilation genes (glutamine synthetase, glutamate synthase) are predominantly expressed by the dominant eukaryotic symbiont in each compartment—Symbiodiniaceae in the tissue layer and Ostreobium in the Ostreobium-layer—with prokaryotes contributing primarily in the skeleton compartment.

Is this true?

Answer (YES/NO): NO